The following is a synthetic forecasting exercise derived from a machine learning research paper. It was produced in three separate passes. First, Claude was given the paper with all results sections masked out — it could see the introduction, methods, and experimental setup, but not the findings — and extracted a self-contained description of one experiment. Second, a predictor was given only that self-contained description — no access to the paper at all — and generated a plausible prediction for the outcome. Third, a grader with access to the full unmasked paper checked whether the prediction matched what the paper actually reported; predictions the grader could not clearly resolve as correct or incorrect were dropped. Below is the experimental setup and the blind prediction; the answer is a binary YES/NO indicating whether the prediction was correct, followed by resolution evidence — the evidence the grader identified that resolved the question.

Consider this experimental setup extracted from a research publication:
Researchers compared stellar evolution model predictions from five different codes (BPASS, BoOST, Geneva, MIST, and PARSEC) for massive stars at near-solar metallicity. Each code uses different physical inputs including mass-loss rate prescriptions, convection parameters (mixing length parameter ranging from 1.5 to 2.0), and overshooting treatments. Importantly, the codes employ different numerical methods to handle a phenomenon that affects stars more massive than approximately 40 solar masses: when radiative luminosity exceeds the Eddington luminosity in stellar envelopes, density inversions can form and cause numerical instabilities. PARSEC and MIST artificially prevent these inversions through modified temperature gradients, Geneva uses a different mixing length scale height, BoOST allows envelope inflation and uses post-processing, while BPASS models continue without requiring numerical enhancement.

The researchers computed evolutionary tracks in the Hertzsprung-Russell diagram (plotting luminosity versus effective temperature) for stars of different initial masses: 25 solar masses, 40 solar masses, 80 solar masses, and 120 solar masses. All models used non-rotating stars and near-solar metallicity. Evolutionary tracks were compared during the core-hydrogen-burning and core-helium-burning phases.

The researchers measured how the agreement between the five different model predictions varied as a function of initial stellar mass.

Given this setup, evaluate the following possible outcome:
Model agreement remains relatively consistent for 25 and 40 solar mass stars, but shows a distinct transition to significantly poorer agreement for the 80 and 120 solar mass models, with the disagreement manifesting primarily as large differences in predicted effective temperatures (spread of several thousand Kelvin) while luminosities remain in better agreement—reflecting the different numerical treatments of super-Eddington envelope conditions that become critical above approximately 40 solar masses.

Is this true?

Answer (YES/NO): NO